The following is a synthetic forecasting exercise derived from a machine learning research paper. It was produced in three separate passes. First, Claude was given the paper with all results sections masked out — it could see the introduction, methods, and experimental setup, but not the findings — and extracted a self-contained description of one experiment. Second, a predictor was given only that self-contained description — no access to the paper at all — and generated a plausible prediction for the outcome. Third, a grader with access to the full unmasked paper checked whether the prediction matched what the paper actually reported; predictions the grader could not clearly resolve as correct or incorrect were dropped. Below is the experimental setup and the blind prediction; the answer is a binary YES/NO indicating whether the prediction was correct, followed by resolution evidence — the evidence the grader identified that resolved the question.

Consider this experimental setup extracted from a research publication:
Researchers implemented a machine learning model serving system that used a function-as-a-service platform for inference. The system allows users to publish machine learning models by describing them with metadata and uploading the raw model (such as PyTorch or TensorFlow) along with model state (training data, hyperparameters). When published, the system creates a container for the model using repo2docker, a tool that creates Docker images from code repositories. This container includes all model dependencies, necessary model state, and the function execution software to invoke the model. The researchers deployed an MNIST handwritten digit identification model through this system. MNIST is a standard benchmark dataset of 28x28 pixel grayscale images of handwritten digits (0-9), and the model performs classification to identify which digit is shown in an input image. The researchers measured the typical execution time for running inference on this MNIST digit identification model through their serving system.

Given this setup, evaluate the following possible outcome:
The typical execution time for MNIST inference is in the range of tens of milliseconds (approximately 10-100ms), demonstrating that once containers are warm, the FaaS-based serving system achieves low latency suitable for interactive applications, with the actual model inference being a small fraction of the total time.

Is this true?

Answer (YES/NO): NO